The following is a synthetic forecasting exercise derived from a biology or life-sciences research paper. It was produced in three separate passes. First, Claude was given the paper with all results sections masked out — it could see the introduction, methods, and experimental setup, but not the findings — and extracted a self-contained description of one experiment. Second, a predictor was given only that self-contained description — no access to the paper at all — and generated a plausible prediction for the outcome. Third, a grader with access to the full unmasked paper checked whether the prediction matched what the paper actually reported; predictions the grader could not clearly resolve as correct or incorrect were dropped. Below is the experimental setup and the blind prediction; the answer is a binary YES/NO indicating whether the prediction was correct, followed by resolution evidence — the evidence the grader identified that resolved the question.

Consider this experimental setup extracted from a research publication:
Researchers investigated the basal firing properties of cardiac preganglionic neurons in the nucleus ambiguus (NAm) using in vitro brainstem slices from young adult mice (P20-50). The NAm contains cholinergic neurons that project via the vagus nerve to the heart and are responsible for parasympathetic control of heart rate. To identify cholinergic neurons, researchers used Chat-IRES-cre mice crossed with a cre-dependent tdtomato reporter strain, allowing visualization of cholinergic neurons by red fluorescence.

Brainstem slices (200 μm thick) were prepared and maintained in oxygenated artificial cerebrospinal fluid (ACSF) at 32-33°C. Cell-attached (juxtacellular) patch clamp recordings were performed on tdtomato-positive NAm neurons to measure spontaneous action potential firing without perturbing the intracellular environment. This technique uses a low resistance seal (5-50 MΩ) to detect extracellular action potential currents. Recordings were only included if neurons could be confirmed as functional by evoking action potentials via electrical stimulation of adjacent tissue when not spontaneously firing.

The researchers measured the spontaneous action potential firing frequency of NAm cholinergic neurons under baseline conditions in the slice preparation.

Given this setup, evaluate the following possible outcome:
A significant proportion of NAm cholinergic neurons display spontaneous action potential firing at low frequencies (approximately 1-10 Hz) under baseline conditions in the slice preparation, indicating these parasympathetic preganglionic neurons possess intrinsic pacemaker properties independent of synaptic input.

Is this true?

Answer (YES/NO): NO